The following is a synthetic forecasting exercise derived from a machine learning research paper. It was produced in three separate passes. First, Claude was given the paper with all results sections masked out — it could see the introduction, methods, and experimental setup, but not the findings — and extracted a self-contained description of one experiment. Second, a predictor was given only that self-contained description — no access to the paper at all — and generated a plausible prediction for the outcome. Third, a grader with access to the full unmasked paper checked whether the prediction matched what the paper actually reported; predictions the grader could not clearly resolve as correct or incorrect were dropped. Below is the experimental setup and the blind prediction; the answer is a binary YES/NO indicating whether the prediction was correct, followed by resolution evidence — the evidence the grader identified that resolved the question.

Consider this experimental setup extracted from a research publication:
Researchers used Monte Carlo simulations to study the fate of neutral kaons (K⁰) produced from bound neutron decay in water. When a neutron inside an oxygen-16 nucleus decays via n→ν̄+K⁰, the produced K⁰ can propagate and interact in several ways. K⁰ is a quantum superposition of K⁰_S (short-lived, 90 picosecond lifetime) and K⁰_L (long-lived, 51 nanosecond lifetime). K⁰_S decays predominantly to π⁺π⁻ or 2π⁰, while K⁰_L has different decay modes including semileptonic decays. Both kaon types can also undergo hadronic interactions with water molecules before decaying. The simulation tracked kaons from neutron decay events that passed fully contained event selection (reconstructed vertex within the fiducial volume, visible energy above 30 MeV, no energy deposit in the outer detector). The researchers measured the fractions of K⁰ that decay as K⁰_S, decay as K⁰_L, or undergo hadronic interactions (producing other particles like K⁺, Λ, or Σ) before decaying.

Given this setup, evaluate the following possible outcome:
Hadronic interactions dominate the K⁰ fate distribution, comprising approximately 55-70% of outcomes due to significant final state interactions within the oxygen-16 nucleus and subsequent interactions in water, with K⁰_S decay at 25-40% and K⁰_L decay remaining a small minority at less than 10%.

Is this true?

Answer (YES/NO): NO